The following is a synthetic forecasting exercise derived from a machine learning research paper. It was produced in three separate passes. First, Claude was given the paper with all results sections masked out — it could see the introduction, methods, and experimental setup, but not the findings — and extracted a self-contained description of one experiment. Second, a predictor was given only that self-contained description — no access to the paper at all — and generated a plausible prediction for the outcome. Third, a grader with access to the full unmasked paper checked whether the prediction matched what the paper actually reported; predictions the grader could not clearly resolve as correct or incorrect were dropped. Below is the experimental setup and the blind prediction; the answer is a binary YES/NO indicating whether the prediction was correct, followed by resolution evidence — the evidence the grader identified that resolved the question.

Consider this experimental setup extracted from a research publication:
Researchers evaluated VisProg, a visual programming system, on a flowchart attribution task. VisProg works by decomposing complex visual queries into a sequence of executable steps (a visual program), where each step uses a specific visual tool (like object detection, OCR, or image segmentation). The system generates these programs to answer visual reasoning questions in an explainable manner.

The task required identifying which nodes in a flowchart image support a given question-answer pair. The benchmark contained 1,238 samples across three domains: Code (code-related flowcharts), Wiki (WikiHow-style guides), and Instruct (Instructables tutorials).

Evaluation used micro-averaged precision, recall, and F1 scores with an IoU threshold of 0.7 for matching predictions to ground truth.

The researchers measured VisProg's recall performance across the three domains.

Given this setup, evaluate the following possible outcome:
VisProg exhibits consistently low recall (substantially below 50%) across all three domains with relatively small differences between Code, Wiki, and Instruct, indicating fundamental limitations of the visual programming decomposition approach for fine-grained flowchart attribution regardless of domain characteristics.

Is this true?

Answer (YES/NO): NO